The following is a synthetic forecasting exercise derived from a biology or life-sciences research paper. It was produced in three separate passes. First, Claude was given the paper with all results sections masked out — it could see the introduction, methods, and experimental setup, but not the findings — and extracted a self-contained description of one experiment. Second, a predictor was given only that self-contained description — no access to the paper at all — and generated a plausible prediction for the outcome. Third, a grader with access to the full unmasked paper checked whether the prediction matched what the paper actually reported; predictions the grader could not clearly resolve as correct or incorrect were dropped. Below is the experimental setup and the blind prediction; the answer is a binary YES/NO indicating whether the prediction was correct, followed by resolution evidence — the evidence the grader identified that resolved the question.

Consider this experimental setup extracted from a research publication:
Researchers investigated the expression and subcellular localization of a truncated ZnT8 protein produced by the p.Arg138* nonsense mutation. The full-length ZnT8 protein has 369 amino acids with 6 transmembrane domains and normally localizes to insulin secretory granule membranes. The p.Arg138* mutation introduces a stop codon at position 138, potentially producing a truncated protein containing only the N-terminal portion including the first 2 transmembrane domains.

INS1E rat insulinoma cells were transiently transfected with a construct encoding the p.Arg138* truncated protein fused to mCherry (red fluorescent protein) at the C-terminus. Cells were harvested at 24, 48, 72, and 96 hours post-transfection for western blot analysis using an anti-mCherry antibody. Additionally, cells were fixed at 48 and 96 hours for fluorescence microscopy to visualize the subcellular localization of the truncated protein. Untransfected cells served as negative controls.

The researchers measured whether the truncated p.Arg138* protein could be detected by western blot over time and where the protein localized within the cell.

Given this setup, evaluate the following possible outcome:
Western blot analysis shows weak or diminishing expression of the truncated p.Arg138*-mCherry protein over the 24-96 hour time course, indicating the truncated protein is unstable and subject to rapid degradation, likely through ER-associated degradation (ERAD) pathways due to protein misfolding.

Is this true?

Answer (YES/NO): NO